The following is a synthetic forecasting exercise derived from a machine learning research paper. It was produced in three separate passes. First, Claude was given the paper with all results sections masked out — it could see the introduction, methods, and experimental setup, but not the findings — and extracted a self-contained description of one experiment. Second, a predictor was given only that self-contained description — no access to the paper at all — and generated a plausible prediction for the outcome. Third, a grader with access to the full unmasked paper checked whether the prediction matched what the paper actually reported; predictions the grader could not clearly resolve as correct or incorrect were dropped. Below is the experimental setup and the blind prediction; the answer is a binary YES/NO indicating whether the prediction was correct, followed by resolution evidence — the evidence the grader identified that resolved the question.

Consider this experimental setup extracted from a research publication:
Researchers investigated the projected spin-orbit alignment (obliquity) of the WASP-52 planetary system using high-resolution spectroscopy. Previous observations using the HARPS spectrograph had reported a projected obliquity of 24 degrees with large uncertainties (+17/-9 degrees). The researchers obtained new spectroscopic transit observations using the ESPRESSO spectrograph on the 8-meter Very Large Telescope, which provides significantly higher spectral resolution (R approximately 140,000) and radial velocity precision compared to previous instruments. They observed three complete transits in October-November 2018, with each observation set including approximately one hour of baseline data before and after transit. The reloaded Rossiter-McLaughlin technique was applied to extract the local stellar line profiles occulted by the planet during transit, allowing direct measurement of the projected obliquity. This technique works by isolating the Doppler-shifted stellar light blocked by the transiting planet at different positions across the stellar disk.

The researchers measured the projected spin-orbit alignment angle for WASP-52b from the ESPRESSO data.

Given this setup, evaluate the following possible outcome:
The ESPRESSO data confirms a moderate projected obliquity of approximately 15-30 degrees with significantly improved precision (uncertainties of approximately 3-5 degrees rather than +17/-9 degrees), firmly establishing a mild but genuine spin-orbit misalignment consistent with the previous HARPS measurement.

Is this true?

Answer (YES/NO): NO